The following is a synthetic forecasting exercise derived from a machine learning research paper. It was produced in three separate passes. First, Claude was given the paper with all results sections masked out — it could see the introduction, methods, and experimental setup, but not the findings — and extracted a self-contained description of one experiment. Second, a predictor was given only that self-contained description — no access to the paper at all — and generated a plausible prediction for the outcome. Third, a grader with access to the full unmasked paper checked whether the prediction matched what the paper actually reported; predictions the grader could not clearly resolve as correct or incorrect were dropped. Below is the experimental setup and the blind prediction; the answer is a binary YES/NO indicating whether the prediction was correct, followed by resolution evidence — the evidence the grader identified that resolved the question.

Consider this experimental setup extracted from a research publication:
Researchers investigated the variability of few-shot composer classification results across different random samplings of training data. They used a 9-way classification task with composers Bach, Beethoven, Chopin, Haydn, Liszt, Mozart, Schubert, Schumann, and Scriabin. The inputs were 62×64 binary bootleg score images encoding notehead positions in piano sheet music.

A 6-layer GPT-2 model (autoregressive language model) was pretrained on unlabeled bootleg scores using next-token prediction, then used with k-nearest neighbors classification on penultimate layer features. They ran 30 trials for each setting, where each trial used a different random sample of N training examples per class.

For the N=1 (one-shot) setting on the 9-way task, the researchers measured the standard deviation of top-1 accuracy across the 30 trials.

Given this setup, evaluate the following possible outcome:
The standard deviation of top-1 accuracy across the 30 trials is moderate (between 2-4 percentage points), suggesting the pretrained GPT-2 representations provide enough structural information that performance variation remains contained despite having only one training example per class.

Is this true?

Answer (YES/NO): YES